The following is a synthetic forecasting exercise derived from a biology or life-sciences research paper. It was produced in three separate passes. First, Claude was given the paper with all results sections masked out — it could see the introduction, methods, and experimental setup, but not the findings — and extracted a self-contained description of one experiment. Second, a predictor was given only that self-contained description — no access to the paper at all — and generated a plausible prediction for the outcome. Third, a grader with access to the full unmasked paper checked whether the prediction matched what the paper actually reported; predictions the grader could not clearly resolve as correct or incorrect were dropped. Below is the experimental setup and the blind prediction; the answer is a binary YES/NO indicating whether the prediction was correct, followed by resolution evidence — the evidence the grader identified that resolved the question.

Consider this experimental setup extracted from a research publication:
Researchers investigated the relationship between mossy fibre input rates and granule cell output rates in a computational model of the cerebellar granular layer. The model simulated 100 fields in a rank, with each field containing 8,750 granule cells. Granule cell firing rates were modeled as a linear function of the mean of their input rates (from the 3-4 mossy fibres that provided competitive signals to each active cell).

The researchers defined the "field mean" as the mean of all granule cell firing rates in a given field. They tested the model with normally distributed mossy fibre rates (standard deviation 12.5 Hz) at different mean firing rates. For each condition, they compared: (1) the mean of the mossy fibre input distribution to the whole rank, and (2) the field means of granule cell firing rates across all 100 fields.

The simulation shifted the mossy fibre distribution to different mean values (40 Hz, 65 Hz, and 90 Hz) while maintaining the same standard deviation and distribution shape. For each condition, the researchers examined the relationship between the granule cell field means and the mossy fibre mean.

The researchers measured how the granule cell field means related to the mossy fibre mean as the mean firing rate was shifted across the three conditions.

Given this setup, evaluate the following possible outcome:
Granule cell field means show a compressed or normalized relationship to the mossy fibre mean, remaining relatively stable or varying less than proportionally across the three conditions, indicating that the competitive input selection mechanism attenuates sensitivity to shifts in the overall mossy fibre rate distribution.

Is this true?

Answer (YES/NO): NO